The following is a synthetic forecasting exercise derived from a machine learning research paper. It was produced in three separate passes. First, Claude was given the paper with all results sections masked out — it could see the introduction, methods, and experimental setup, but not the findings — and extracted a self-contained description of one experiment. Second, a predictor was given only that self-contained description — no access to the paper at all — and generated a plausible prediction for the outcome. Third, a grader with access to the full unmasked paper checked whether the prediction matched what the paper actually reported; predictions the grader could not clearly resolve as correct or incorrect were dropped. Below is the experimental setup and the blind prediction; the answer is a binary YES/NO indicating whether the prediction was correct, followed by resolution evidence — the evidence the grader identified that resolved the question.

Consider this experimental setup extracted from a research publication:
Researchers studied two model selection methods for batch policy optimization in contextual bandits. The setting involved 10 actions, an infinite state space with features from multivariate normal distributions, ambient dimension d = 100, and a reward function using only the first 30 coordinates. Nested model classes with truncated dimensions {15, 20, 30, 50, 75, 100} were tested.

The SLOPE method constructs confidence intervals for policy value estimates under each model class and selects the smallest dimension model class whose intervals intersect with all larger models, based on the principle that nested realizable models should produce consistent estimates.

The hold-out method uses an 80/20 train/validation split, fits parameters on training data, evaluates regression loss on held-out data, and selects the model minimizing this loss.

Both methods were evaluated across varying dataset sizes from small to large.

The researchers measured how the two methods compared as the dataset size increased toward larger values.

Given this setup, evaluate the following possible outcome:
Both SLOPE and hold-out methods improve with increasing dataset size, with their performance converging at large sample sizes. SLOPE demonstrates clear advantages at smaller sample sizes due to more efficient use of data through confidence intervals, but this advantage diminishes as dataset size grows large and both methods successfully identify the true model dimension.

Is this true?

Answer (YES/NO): NO